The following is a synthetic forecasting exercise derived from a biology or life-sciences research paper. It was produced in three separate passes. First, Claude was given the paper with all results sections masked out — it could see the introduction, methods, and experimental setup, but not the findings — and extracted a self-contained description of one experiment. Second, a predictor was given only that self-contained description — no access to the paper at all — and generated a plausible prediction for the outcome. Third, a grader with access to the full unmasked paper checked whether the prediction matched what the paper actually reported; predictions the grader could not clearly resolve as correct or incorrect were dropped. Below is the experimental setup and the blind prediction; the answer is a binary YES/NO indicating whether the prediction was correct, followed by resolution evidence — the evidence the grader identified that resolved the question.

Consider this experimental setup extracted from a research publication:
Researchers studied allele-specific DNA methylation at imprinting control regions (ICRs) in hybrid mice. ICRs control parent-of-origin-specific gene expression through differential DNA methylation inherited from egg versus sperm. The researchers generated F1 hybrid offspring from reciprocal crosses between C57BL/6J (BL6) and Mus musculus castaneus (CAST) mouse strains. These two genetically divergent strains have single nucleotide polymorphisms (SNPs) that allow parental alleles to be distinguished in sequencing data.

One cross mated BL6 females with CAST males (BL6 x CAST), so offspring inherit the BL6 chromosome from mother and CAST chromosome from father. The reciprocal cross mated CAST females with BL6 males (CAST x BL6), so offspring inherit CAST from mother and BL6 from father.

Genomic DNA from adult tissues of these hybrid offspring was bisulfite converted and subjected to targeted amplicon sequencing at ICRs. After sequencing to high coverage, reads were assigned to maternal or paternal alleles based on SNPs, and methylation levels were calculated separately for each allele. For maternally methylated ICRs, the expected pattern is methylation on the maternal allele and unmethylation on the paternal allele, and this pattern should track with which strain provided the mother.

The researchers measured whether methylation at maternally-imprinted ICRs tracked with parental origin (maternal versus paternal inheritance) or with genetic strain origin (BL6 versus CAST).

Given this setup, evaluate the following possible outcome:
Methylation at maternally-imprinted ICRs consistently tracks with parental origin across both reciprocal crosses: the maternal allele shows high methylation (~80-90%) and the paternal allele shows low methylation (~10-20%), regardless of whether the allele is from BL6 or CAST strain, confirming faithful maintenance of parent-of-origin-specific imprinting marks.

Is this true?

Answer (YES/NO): YES